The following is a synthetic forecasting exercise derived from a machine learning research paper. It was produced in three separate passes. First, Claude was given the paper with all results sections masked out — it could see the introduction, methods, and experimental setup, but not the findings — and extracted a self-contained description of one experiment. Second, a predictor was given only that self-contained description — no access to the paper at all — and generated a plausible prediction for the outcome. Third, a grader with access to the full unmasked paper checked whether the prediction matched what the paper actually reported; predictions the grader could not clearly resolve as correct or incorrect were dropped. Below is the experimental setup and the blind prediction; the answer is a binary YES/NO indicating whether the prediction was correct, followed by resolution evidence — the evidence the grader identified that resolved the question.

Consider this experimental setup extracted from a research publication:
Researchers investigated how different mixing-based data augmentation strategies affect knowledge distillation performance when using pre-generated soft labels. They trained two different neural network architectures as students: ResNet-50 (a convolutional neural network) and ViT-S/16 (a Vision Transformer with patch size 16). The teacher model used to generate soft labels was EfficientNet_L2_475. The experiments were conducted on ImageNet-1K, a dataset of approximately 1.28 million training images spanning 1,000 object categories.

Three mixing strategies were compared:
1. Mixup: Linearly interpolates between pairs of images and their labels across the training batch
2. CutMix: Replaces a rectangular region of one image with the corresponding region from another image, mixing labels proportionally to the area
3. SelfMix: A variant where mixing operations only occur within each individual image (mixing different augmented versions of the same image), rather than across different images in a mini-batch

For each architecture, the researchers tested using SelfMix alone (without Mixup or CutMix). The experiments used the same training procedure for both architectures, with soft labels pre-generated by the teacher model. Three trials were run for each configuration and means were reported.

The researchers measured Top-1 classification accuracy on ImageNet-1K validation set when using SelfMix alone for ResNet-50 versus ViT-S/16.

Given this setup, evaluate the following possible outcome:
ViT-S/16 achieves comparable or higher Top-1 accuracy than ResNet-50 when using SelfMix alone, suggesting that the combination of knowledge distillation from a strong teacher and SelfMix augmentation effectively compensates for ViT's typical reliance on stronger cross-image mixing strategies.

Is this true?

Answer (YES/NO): NO